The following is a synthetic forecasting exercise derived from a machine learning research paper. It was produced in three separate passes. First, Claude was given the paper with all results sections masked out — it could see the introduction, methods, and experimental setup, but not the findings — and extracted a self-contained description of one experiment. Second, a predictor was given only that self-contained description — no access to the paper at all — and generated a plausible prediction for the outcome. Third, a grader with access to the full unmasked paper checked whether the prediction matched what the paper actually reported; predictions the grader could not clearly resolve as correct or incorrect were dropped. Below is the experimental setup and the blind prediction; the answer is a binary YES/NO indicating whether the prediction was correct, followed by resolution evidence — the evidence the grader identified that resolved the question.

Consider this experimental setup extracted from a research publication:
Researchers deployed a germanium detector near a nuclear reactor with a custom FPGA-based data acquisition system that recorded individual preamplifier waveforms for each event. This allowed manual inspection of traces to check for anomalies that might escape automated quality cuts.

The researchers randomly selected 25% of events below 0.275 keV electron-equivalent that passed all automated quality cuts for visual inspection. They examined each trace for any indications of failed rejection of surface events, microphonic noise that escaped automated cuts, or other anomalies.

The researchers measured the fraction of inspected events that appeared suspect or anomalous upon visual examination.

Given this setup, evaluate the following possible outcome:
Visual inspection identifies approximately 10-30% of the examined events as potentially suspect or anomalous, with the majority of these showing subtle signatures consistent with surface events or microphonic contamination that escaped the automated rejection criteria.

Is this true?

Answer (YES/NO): NO